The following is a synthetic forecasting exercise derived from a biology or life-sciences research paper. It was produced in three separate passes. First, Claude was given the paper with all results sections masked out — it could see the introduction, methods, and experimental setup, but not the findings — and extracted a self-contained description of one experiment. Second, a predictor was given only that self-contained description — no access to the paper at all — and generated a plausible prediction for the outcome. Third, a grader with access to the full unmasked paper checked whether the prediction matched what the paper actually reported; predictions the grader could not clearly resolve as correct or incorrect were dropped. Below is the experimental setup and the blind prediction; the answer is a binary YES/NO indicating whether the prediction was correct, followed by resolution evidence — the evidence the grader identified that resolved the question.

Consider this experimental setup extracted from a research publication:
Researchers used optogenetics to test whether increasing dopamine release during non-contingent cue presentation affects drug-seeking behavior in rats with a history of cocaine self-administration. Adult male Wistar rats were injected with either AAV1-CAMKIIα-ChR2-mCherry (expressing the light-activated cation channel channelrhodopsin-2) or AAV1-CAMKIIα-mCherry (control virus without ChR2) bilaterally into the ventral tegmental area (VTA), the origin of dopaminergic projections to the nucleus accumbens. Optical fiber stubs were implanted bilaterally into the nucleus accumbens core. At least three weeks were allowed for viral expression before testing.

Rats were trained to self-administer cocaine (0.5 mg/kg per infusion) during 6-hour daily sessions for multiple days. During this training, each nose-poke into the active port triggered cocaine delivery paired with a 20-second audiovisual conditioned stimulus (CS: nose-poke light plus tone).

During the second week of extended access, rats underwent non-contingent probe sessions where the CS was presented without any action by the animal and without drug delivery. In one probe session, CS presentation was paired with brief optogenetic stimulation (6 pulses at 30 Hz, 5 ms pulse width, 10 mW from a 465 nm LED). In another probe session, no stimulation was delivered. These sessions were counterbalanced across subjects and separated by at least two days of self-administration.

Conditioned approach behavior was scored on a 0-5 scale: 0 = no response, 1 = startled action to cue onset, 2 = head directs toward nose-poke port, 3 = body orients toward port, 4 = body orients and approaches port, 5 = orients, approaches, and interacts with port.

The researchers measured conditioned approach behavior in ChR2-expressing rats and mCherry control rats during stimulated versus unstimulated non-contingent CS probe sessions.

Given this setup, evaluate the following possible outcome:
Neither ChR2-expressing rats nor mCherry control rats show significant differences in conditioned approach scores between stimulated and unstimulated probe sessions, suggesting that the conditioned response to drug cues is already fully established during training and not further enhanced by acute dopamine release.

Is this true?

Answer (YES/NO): NO